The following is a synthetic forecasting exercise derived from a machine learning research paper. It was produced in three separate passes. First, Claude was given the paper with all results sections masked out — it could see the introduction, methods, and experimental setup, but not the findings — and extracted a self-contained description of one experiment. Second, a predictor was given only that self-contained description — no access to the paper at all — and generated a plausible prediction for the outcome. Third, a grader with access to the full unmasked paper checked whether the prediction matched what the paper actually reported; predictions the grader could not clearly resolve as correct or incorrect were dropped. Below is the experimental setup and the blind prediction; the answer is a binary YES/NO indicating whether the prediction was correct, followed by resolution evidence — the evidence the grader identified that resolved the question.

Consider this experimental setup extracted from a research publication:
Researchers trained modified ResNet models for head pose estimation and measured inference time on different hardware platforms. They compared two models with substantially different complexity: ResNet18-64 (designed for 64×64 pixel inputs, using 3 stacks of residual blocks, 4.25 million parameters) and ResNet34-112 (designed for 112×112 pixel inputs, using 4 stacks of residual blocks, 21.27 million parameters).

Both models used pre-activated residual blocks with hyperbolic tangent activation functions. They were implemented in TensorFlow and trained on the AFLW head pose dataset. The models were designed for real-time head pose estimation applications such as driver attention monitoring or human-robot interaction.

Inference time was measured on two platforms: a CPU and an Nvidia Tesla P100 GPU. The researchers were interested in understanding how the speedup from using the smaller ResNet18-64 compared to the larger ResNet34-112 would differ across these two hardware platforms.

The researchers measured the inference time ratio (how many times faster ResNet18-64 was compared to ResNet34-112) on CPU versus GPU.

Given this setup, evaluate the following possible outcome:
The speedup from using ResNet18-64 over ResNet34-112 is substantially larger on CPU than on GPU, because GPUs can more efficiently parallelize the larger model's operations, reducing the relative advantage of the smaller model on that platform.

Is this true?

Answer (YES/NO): YES